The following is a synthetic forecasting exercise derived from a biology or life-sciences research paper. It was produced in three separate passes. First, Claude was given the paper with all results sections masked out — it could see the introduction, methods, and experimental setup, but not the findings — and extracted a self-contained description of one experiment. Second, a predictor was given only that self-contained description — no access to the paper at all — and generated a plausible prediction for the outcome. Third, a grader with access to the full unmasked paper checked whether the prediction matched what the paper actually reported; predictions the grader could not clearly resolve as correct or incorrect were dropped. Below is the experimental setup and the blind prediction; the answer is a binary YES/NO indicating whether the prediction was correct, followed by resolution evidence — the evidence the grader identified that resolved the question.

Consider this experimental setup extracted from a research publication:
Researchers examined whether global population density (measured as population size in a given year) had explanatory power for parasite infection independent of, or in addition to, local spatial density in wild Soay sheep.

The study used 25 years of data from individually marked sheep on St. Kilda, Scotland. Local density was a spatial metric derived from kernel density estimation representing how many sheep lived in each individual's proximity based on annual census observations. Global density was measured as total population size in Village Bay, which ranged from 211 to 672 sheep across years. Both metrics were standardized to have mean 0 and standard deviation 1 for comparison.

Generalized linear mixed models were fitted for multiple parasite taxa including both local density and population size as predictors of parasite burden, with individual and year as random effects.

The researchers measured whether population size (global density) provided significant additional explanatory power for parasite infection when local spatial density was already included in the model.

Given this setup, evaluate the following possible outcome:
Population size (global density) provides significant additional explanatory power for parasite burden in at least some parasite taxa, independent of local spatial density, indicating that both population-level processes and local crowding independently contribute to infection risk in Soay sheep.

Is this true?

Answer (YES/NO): YES